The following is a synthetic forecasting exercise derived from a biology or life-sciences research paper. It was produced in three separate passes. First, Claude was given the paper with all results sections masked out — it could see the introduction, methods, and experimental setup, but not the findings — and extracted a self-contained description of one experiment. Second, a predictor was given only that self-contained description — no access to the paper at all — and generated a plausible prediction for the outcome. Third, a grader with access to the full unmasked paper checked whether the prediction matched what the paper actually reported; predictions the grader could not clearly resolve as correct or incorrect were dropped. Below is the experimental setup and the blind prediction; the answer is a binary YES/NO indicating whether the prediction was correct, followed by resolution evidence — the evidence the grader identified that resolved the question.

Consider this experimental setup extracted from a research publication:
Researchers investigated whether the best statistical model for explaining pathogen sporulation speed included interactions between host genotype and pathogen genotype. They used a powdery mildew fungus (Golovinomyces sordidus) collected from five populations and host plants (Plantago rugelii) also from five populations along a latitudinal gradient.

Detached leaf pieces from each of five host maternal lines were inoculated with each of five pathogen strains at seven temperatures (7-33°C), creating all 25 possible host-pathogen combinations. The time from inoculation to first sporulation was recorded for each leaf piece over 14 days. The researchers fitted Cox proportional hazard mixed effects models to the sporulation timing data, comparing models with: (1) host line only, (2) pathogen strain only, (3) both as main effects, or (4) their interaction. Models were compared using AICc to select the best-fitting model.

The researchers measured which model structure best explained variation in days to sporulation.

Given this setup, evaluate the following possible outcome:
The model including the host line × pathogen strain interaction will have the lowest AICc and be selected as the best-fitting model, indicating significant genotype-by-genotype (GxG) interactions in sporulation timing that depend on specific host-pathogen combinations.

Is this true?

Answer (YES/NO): NO